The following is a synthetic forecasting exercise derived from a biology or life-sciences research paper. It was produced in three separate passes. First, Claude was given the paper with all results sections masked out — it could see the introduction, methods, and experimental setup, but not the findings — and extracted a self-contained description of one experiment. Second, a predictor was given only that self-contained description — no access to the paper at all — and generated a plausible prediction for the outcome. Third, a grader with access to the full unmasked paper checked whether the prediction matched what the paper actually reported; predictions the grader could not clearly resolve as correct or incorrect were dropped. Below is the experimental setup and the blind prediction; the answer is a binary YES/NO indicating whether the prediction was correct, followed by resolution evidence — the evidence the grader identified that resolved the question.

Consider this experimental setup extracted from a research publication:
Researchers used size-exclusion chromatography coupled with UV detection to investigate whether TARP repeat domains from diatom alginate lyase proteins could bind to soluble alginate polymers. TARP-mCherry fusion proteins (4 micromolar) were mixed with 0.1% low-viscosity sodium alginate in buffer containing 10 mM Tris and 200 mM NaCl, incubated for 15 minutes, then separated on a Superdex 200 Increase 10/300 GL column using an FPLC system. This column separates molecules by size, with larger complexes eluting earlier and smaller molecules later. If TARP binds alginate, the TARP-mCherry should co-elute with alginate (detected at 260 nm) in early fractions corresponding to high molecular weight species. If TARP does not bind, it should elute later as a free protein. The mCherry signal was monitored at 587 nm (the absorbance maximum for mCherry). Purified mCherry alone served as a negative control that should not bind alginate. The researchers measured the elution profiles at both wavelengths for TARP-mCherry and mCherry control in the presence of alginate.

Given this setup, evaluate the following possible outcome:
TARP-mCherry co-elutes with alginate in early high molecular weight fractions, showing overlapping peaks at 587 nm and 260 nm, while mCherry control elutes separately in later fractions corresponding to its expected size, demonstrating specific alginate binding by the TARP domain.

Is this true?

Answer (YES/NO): YES